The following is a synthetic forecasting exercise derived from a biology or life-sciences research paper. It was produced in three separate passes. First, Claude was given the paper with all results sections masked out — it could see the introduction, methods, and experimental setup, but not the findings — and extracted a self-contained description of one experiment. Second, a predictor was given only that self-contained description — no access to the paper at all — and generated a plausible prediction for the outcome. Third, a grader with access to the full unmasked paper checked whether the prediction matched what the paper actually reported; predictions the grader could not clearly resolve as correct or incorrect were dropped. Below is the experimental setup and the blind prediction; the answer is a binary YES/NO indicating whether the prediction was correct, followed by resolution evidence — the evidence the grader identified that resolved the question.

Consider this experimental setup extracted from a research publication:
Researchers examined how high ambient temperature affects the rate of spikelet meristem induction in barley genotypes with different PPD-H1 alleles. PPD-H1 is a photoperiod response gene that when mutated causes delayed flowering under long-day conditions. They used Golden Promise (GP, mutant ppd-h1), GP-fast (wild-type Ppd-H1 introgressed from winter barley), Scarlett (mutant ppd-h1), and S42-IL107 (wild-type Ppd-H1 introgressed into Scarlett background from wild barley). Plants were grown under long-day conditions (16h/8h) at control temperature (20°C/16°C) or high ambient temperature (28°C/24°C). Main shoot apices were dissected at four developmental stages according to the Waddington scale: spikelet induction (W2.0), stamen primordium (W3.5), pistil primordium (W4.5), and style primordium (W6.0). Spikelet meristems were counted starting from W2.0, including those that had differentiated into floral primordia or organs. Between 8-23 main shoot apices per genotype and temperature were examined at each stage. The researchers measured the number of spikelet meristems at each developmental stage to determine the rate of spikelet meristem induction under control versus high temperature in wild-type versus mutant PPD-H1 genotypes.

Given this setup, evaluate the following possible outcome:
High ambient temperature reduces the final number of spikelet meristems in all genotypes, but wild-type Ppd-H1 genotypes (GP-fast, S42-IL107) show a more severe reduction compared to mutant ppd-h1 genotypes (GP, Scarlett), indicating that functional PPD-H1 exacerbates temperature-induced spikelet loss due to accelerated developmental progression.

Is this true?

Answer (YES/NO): NO